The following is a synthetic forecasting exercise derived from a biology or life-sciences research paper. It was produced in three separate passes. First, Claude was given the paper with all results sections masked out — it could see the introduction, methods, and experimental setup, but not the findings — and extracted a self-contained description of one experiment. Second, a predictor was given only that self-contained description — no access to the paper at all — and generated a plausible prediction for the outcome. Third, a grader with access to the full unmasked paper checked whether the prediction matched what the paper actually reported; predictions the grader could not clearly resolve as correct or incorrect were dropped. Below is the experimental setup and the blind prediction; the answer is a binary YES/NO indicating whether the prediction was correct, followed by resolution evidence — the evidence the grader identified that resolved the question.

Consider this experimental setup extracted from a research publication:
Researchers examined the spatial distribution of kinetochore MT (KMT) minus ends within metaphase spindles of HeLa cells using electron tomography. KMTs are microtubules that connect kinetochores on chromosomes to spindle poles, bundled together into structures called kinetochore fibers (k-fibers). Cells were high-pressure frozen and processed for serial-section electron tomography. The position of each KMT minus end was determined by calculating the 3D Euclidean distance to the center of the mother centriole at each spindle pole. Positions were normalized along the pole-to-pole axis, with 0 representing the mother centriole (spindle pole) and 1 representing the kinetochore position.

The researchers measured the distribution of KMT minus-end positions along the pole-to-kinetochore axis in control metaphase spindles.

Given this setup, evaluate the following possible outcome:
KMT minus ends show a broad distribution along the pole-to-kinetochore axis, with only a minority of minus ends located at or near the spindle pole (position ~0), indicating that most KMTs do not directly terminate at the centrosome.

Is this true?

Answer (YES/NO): NO